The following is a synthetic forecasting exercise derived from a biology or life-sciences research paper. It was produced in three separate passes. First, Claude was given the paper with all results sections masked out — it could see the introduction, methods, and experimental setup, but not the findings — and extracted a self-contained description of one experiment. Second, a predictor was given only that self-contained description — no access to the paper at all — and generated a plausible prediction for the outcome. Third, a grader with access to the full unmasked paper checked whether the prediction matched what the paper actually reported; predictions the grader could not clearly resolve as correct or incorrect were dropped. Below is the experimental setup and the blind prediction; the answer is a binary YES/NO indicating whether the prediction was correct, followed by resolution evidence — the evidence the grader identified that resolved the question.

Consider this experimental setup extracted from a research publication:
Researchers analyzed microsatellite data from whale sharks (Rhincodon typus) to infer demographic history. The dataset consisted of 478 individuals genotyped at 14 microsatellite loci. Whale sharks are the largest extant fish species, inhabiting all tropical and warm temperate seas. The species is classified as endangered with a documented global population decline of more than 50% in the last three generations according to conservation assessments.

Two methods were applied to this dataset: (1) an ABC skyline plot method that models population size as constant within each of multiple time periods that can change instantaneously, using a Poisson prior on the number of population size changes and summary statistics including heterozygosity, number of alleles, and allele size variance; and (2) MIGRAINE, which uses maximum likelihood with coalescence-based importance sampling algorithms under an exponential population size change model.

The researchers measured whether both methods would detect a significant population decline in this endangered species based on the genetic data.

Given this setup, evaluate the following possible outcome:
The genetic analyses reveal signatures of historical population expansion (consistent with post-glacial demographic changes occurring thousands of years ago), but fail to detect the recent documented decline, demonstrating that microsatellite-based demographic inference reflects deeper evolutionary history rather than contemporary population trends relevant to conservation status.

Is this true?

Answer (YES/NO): NO